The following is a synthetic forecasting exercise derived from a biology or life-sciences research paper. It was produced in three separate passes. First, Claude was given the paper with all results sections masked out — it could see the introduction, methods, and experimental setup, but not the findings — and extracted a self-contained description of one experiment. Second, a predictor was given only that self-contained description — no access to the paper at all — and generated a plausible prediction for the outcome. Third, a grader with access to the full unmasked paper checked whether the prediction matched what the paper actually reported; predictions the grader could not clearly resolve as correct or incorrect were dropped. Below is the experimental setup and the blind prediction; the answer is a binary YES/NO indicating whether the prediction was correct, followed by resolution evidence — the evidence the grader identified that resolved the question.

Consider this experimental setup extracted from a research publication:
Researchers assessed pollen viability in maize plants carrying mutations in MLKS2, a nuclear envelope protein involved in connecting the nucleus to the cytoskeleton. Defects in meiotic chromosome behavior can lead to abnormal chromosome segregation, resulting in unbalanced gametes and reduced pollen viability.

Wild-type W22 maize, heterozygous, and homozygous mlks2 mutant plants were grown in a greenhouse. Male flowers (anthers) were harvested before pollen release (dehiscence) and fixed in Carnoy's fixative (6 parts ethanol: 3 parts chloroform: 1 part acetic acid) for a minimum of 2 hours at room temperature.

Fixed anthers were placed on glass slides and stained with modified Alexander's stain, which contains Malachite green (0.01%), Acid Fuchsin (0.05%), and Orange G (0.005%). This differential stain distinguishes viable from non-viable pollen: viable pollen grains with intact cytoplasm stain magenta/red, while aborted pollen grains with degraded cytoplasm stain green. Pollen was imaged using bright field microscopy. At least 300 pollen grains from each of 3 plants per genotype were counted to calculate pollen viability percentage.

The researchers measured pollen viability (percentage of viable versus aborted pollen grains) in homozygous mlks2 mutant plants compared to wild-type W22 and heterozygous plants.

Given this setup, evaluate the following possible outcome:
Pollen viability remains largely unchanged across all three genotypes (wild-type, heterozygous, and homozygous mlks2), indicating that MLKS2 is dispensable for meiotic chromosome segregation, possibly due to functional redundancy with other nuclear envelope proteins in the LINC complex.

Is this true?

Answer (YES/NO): NO